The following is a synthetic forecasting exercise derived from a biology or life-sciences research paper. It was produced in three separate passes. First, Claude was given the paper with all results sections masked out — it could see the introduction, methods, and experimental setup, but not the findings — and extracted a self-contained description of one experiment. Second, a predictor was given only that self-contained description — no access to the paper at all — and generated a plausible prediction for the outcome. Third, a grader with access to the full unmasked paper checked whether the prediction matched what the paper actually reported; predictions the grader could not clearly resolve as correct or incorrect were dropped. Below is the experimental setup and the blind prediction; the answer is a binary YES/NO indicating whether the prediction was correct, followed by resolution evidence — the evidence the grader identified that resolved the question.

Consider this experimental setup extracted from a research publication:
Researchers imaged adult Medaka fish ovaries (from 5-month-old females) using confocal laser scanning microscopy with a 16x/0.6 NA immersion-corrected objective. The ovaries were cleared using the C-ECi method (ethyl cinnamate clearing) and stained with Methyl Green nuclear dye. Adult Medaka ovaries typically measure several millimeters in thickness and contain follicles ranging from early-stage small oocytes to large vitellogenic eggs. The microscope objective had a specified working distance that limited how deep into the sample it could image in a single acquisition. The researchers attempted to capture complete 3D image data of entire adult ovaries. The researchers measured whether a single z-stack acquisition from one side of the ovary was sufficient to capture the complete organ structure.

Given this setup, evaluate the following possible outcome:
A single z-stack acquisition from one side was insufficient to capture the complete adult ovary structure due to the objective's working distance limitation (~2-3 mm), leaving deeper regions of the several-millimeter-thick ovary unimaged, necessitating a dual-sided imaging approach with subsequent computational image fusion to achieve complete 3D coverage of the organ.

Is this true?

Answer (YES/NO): YES